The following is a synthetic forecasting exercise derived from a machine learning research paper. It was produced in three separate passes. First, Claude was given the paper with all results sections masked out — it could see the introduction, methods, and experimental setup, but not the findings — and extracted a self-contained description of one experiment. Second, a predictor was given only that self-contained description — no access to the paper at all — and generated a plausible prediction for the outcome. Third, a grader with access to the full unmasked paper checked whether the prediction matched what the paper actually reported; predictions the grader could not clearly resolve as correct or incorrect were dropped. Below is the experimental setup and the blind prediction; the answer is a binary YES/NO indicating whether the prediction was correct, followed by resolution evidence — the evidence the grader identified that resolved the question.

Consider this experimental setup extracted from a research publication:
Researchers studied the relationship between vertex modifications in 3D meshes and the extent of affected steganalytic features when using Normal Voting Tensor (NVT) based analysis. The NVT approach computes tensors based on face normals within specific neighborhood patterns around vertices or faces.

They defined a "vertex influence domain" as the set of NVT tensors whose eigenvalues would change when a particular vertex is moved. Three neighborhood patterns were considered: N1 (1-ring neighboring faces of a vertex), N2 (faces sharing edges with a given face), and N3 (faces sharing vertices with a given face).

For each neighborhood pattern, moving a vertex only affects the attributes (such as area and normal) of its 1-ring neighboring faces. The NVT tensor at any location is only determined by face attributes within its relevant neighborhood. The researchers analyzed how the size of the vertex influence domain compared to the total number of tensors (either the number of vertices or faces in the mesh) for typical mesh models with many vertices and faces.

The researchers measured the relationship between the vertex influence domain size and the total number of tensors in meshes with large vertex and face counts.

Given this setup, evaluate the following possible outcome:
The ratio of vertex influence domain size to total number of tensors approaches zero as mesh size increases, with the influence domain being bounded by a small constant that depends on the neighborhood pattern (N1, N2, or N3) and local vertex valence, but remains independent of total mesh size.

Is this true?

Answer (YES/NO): YES